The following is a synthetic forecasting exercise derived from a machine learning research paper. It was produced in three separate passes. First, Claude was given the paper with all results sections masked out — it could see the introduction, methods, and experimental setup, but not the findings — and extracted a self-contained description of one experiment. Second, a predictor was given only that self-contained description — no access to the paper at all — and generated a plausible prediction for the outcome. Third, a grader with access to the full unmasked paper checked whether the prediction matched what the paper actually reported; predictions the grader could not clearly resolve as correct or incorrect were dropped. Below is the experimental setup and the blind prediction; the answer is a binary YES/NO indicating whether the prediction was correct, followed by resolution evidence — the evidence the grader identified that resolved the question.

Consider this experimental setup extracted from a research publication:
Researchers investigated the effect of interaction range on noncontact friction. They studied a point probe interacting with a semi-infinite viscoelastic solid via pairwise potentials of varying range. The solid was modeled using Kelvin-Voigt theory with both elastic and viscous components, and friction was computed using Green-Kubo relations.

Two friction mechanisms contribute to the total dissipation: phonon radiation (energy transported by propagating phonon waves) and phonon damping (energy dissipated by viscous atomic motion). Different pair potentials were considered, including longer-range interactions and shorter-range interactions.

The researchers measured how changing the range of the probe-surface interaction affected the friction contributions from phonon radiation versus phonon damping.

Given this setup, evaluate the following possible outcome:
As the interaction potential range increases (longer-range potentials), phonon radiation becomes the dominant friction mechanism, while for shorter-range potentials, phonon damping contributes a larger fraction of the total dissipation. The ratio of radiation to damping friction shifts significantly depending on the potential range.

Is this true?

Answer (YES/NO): YES